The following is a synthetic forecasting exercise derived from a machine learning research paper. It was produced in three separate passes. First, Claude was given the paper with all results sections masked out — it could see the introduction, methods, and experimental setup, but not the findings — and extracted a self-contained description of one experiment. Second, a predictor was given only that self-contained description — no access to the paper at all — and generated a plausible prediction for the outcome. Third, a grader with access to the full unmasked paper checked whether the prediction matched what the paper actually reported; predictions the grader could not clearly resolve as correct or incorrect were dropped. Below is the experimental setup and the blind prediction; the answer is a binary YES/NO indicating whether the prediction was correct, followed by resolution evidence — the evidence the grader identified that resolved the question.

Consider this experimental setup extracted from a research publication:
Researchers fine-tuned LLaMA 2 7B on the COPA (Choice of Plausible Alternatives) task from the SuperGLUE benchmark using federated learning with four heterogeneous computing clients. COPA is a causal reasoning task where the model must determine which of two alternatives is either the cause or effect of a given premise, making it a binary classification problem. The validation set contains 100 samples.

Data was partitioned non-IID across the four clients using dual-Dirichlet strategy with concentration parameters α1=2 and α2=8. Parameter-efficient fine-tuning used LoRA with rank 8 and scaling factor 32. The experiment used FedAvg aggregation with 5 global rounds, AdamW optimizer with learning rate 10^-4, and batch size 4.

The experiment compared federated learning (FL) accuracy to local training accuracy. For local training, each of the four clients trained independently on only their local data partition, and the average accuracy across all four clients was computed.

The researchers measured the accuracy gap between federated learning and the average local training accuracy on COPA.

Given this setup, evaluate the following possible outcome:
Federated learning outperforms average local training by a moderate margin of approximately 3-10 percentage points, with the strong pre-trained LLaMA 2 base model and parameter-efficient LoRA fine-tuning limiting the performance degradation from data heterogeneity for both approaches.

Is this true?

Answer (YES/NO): YES